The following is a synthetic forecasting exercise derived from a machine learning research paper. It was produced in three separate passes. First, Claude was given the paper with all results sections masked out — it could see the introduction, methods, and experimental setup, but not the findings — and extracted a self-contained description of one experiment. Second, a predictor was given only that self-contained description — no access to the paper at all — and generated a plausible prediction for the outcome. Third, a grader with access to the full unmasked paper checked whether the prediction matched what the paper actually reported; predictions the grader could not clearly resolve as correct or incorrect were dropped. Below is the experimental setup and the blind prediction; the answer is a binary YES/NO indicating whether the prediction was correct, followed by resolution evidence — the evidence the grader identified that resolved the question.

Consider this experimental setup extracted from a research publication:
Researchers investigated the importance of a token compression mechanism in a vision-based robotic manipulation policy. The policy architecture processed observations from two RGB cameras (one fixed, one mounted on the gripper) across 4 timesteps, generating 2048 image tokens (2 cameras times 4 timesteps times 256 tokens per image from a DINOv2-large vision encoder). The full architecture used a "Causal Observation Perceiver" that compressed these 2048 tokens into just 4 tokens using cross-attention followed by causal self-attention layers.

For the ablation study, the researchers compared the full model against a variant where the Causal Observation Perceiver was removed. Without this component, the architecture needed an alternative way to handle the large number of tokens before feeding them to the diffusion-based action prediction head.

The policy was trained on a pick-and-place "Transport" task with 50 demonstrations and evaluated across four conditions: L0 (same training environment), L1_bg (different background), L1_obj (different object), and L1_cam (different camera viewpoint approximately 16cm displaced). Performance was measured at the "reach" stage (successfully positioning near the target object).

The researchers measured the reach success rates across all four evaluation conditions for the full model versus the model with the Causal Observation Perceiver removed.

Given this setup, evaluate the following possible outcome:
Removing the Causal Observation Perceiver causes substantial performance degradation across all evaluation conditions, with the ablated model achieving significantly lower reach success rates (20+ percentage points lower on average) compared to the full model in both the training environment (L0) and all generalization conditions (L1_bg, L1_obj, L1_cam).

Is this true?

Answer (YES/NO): YES